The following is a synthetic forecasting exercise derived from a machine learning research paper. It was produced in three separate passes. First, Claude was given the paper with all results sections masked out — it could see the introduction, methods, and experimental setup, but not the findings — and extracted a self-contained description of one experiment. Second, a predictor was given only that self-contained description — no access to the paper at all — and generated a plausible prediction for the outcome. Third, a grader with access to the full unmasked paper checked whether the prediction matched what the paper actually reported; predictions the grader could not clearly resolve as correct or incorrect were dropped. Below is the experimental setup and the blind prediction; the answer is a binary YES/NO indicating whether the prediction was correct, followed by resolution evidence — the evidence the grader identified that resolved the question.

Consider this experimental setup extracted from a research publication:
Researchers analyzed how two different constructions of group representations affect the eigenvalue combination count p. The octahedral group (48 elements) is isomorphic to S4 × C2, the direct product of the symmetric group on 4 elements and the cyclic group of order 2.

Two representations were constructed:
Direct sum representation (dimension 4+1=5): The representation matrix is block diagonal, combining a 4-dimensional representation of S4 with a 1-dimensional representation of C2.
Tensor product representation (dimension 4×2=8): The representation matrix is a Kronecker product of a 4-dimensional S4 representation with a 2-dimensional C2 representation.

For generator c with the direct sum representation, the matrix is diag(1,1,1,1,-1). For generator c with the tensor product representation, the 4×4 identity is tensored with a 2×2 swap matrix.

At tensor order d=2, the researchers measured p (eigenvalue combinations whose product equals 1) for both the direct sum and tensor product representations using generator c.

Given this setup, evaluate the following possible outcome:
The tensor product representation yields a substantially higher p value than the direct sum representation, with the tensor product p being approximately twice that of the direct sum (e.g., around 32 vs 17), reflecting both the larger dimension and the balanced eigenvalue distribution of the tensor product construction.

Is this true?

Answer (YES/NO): YES